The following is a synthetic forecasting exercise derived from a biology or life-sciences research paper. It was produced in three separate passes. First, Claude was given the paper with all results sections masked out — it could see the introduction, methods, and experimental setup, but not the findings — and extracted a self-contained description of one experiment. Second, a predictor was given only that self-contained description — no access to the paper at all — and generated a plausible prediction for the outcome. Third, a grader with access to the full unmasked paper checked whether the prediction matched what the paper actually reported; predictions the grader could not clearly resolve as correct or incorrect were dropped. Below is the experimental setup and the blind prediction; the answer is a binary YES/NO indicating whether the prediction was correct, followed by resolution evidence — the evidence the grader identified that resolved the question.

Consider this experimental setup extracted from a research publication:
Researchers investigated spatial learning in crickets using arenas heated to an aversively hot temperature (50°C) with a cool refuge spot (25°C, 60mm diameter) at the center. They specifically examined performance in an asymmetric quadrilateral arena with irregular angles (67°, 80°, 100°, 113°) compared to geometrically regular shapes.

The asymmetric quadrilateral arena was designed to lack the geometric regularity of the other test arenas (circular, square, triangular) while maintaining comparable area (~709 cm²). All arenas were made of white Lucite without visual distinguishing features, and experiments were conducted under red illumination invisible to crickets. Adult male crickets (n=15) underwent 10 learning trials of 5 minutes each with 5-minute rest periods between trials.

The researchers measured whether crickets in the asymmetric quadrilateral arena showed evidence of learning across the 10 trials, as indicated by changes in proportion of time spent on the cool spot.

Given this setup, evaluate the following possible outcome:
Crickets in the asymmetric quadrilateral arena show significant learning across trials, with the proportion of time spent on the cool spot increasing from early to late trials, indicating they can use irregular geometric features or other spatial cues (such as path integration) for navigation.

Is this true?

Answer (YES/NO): NO